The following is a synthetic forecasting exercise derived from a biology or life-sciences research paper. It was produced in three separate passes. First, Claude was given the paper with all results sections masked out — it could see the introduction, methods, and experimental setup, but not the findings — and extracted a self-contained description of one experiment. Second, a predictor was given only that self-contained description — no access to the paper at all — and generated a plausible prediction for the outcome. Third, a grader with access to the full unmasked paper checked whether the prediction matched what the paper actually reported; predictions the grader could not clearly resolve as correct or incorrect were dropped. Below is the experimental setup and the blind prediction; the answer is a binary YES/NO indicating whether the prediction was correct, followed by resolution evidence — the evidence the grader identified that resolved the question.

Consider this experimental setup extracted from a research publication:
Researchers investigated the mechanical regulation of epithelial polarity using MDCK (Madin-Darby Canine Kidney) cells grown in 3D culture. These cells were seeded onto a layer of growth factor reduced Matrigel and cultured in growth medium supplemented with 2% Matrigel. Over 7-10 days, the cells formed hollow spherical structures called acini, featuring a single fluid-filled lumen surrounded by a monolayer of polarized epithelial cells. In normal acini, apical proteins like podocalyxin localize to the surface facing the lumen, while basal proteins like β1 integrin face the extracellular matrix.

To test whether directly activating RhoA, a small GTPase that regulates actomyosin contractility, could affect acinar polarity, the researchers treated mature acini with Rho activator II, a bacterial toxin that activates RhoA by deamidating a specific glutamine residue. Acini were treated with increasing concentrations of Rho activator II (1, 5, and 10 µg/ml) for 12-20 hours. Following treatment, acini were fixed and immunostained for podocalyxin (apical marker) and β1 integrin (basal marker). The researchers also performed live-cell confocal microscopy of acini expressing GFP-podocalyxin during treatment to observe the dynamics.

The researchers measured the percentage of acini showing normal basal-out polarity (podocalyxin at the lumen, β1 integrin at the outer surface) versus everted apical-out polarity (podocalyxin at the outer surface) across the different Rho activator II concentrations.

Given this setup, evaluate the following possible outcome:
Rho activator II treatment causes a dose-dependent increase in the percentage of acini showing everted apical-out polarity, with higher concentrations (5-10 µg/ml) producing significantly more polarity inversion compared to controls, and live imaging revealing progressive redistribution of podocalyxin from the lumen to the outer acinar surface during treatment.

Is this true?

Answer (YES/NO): NO